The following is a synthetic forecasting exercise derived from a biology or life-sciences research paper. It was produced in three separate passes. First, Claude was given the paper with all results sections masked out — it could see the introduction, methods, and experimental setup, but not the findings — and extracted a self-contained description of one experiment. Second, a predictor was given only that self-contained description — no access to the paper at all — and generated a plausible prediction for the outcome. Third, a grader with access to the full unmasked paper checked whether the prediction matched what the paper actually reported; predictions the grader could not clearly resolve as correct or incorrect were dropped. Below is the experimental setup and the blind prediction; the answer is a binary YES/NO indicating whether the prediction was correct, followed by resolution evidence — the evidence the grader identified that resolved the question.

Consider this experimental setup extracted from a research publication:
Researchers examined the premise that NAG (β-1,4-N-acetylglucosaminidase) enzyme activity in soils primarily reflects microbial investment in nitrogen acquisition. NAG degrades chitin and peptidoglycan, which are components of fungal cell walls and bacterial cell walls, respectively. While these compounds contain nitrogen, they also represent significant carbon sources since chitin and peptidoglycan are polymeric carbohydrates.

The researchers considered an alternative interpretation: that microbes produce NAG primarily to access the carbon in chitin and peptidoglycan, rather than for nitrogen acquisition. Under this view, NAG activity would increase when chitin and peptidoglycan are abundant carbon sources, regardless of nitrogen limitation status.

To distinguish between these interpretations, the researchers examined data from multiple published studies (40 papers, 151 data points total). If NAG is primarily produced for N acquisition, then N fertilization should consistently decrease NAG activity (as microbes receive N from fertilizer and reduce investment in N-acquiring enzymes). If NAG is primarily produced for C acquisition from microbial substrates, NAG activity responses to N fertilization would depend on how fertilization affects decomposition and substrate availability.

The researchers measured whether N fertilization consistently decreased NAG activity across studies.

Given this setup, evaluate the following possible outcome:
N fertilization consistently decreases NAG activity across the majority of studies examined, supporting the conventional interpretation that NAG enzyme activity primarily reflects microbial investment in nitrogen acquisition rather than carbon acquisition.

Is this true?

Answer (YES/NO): NO